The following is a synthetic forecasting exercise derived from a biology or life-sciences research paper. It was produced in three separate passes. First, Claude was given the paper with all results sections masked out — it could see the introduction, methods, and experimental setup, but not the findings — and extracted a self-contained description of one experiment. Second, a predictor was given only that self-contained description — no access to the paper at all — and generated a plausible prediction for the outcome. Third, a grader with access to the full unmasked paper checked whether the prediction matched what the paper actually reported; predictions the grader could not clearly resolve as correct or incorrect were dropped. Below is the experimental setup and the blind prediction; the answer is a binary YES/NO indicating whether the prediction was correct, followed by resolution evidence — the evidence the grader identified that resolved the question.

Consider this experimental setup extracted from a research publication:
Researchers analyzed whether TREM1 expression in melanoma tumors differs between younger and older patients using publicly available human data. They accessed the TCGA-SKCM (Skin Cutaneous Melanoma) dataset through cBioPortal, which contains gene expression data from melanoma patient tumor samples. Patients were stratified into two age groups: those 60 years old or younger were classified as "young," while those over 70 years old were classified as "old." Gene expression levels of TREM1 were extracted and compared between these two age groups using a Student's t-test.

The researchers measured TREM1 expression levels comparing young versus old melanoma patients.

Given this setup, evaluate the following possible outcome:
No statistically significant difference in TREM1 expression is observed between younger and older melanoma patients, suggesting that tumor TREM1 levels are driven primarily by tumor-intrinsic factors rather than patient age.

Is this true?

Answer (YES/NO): NO